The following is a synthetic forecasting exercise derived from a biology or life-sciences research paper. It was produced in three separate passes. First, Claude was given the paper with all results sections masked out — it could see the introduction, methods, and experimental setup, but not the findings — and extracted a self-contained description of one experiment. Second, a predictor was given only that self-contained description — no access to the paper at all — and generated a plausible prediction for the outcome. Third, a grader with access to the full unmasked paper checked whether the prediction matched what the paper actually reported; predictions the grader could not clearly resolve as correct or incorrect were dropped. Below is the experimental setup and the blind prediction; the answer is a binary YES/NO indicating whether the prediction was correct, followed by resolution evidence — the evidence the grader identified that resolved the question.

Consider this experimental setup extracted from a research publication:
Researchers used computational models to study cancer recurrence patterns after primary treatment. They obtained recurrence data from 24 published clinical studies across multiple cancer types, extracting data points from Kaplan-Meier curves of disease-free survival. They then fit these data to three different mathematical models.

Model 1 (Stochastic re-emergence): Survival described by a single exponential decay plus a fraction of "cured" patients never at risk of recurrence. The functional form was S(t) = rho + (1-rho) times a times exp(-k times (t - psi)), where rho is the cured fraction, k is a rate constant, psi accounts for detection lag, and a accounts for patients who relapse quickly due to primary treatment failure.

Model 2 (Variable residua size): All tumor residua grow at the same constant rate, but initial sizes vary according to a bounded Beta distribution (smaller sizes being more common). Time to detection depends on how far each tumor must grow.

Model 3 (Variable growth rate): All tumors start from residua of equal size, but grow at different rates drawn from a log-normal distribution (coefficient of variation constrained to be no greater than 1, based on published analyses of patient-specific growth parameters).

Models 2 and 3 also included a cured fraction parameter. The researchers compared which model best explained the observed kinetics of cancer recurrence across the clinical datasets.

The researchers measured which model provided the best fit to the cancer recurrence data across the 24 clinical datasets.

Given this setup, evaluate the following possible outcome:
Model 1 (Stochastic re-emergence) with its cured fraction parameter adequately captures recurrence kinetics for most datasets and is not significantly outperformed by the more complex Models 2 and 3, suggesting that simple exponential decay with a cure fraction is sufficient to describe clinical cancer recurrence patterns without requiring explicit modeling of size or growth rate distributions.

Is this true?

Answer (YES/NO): NO